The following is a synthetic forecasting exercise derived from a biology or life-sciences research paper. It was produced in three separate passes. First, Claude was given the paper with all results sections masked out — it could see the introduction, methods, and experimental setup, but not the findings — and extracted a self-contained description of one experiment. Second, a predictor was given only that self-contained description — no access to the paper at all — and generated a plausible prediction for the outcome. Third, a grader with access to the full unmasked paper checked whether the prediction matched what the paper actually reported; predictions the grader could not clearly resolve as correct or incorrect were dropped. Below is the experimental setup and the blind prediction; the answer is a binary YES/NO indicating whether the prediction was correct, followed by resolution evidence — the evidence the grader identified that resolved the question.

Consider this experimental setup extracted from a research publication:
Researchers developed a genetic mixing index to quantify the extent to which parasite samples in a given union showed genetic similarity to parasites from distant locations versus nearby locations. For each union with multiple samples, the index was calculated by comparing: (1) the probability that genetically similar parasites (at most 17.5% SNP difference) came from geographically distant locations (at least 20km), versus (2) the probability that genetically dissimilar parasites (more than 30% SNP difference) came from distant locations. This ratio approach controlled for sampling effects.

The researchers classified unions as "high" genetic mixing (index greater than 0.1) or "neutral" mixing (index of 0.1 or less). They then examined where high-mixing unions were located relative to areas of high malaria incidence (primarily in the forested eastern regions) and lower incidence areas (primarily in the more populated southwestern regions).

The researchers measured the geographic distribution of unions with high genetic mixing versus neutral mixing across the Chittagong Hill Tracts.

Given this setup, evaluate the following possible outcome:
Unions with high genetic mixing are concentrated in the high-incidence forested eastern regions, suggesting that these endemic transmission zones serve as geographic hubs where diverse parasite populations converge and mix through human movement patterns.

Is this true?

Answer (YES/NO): NO